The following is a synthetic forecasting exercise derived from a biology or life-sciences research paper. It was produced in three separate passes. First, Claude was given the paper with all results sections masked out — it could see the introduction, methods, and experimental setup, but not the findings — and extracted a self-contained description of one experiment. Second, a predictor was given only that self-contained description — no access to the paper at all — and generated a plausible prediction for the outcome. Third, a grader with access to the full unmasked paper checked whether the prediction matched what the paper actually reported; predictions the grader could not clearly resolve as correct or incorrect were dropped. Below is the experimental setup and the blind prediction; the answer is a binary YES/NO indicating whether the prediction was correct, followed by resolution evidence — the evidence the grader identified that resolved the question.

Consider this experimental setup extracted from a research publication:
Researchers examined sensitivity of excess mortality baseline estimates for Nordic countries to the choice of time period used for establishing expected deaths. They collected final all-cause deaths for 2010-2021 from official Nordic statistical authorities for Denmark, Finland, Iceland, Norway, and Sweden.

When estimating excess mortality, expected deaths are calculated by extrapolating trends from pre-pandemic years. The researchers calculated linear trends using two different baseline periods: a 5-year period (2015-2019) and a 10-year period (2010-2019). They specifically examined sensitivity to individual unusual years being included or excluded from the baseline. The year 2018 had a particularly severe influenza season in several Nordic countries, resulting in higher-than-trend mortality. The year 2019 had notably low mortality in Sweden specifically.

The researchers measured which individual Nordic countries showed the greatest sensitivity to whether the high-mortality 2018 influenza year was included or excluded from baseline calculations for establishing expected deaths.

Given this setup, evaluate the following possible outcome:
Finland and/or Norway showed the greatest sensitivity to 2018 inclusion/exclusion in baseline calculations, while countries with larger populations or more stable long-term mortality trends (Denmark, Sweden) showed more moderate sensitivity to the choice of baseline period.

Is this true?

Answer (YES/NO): NO